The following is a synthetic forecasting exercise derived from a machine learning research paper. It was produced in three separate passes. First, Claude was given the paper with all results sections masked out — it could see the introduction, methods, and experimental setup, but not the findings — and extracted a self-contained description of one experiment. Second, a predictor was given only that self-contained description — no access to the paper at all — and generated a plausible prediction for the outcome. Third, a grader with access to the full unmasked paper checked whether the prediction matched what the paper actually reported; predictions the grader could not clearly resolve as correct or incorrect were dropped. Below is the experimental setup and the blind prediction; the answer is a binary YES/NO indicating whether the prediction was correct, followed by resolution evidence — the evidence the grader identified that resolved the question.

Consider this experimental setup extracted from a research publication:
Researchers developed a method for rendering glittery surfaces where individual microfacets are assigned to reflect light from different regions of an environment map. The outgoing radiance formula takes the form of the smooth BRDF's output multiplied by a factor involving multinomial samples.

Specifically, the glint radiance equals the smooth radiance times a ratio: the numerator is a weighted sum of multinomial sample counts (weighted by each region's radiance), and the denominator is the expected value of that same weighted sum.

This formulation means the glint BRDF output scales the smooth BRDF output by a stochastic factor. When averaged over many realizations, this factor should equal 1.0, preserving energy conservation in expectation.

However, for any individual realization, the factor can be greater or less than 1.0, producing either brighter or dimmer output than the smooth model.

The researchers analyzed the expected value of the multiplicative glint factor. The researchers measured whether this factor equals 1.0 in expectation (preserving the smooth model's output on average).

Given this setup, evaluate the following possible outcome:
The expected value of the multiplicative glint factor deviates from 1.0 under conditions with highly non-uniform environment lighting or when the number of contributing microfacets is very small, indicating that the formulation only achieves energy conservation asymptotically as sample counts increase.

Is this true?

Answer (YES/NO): NO